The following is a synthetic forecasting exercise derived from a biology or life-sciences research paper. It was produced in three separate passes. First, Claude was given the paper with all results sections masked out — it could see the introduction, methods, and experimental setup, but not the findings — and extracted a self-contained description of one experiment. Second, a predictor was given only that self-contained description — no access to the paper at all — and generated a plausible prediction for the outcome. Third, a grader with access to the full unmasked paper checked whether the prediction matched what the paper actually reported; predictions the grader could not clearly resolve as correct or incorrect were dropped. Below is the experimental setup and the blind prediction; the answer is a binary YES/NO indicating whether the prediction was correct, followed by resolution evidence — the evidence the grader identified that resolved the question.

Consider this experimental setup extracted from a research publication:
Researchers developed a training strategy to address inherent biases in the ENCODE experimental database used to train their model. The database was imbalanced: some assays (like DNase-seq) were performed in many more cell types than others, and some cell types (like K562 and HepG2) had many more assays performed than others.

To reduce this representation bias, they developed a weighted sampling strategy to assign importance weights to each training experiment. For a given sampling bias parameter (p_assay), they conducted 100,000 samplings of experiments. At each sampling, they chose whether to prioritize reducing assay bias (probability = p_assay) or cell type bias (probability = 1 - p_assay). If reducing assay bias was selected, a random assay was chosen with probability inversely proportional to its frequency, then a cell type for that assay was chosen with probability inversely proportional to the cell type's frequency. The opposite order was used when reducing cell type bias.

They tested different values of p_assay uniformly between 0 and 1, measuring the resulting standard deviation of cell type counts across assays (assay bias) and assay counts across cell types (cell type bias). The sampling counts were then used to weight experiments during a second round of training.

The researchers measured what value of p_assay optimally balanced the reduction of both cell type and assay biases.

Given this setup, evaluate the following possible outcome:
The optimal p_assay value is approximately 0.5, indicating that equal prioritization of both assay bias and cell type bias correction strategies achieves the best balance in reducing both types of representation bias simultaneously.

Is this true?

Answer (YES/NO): NO